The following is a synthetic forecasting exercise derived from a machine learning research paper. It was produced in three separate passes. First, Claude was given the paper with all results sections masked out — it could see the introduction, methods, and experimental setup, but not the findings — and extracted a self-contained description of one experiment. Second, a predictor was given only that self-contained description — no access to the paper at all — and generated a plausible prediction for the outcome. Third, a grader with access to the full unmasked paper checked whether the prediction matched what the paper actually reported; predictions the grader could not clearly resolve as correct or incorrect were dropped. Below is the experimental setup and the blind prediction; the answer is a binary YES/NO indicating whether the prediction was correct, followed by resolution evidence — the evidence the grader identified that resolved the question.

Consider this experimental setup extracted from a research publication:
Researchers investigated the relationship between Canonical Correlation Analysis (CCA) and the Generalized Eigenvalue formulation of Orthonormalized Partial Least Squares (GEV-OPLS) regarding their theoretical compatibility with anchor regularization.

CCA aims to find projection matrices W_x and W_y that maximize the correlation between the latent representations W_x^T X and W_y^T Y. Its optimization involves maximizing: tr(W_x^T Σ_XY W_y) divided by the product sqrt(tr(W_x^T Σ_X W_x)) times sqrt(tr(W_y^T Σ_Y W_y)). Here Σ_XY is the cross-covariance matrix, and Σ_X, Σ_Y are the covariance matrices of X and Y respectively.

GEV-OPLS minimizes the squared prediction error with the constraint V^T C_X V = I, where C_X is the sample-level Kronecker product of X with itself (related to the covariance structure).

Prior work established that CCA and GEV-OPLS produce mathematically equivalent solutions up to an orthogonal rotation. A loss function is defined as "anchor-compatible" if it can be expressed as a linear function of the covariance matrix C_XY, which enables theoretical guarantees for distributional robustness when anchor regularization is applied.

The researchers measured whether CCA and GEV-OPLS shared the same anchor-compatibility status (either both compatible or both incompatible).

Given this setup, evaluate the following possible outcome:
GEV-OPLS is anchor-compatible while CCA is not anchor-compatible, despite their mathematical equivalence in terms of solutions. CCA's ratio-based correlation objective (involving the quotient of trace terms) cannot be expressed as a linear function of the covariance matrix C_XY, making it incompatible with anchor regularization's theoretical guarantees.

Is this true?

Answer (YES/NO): NO